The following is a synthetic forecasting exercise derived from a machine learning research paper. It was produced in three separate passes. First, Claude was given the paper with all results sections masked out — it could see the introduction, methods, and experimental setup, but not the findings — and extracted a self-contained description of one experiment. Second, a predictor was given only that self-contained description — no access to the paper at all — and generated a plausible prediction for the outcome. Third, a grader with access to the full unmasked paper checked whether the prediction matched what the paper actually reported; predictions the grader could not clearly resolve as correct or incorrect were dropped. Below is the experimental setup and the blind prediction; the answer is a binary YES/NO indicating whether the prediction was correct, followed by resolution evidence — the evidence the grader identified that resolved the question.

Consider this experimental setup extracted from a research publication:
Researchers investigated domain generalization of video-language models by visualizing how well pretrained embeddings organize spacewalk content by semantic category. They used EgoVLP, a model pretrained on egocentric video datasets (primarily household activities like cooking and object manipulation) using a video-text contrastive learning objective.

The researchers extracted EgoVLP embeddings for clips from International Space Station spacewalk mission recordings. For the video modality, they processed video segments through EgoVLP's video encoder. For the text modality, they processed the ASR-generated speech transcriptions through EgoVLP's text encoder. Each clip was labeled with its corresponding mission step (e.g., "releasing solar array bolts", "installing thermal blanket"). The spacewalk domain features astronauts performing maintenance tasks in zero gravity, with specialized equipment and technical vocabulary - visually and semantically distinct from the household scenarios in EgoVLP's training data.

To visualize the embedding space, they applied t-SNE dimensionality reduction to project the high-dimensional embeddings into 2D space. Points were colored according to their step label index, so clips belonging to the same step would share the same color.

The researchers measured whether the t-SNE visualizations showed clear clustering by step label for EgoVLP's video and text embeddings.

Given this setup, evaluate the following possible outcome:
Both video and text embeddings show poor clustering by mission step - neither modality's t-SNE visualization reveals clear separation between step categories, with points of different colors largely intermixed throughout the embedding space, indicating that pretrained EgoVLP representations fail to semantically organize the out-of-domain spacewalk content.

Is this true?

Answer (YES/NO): YES